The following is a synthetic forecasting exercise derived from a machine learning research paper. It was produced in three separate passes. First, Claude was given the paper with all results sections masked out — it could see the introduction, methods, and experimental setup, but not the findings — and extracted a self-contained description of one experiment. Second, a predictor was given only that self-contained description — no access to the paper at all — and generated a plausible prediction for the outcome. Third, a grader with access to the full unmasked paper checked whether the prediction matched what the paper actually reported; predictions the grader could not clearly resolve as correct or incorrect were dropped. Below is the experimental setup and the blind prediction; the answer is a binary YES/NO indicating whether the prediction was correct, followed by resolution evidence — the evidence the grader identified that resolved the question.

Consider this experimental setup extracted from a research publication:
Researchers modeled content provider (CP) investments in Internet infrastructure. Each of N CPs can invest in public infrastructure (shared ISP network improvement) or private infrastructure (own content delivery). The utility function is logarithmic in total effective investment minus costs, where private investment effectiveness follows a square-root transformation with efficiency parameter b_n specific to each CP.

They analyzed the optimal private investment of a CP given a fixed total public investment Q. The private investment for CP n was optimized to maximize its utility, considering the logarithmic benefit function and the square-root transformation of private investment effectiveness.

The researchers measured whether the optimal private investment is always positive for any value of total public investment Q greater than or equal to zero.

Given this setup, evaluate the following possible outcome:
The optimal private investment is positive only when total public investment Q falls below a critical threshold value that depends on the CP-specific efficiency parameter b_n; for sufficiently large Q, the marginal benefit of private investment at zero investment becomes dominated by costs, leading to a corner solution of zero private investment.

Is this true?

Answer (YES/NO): NO